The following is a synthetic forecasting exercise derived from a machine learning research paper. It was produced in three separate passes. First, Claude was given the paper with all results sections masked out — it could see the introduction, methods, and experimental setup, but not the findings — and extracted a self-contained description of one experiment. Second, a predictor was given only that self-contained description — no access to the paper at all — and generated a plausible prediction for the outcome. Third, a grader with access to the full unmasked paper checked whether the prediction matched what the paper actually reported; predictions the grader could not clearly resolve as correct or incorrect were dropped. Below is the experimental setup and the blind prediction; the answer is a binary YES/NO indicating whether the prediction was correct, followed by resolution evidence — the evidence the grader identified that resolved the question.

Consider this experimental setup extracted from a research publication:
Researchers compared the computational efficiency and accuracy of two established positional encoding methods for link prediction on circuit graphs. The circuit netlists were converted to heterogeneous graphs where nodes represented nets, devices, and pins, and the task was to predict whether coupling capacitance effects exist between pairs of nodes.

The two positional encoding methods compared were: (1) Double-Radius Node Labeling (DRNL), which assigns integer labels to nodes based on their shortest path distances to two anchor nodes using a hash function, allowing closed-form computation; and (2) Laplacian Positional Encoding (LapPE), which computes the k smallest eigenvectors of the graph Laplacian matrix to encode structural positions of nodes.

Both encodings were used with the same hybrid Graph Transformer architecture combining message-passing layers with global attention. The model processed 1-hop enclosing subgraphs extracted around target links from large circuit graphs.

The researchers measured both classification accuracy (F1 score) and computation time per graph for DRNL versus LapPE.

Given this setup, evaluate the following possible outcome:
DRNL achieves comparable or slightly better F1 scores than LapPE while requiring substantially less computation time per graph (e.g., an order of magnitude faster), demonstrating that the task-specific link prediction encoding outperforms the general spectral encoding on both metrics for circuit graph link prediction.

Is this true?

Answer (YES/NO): NO